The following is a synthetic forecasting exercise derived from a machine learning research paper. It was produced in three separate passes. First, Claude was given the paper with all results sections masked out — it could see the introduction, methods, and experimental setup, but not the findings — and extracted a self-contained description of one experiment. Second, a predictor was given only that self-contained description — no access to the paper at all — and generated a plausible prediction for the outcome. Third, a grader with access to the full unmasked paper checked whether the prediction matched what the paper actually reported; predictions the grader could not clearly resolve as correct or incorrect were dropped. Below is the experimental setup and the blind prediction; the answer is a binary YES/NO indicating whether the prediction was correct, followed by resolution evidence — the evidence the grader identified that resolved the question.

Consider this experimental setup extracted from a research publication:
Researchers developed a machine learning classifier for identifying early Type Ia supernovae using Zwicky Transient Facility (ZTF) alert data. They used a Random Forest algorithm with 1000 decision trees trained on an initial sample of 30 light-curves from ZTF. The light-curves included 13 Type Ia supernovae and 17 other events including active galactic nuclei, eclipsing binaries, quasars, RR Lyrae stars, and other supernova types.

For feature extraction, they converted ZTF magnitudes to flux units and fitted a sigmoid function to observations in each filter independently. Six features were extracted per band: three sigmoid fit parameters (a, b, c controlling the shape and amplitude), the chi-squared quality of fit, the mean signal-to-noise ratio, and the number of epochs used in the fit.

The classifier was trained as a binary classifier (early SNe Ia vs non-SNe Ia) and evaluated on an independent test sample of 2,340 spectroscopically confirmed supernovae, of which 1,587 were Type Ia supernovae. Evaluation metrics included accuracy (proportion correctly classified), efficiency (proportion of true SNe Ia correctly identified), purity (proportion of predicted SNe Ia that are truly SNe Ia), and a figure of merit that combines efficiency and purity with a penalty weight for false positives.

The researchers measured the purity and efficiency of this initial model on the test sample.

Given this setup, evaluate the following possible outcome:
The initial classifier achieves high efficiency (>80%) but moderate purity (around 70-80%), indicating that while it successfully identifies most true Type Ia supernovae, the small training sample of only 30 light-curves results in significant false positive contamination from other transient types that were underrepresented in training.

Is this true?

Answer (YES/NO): NO